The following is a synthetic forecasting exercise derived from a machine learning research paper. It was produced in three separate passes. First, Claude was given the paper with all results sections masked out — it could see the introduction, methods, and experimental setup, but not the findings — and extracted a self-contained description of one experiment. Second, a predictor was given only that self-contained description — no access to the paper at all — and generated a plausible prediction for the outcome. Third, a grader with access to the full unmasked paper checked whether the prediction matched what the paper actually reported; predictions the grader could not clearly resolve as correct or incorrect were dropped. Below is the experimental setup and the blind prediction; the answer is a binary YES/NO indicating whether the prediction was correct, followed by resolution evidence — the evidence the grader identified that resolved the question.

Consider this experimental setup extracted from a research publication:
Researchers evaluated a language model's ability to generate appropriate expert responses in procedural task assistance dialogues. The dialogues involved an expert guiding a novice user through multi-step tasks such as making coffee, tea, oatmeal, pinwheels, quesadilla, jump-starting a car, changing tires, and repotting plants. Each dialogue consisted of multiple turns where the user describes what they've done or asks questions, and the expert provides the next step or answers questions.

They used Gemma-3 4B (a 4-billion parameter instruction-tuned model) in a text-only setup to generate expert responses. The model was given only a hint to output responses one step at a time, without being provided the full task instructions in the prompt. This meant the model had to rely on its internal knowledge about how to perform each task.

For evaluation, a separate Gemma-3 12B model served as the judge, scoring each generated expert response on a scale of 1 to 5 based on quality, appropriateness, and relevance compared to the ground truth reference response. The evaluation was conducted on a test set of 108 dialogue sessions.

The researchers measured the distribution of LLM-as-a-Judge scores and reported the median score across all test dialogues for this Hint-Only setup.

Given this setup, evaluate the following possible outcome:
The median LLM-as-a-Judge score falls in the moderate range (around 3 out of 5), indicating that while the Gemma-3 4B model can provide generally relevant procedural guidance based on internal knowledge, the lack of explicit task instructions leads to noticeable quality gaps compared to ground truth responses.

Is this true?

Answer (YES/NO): YES